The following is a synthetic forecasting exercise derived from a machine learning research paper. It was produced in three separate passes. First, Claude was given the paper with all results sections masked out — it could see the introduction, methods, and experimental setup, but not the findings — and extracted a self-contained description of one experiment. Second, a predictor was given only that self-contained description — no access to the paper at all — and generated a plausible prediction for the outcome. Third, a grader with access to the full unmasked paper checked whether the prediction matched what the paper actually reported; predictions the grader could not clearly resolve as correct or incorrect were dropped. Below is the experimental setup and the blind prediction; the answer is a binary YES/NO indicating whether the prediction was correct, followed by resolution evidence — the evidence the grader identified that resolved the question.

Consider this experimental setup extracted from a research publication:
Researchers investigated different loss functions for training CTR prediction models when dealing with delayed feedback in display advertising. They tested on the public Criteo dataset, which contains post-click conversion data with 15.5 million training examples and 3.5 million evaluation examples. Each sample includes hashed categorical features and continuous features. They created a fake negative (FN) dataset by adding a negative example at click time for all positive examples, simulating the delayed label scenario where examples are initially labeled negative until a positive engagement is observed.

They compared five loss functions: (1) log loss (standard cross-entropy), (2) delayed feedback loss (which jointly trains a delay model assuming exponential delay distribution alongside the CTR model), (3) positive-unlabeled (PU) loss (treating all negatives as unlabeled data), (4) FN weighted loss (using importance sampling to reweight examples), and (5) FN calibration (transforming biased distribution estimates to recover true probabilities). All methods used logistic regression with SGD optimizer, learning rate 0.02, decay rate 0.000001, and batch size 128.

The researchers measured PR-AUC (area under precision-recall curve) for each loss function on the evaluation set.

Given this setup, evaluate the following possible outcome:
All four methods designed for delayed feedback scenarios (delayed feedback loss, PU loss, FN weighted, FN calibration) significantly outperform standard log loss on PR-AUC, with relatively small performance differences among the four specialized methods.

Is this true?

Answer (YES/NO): NO